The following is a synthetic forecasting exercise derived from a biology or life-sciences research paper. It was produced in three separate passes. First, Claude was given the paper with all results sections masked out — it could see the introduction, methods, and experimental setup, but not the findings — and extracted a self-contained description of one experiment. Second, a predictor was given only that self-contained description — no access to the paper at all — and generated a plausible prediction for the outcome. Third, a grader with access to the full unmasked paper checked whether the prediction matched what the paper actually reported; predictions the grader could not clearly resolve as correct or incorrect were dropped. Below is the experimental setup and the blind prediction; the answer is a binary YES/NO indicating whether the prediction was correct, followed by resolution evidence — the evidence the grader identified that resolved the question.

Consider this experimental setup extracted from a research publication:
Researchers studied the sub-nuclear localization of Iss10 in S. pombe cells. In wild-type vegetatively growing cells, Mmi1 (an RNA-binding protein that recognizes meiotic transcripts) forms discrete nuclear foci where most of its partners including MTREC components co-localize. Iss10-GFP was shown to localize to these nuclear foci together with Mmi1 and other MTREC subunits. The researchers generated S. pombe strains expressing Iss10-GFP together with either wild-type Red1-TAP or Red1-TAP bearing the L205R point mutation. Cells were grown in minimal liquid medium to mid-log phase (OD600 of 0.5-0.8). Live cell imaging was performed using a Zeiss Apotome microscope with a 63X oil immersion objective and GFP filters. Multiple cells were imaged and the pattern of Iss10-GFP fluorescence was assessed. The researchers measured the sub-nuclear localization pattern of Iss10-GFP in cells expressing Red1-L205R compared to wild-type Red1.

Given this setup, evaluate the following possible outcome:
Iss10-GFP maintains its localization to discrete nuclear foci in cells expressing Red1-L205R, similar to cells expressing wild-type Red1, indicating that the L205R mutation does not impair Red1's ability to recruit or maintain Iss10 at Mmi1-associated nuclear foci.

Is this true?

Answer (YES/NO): NO